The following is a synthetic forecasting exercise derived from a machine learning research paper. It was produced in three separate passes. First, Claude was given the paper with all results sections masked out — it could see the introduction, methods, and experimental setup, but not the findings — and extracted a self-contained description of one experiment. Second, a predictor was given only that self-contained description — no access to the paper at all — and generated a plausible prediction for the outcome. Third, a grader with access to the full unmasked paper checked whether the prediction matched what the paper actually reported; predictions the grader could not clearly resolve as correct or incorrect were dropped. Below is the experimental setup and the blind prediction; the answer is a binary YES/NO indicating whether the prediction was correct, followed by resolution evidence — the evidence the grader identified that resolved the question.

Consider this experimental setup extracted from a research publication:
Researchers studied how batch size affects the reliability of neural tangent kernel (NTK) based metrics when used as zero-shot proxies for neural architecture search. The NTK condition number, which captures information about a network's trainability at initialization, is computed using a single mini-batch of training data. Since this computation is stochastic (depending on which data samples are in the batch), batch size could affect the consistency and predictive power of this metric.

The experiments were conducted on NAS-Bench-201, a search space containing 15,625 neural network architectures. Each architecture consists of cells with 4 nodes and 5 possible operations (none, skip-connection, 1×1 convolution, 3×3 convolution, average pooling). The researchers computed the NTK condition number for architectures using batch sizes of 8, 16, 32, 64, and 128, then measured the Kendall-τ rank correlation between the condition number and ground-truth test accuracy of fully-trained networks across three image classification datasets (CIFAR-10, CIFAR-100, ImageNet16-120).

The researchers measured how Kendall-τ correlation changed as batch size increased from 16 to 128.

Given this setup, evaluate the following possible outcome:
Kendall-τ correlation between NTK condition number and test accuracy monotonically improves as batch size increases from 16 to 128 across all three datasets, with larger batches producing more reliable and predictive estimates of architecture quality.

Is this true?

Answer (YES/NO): NO